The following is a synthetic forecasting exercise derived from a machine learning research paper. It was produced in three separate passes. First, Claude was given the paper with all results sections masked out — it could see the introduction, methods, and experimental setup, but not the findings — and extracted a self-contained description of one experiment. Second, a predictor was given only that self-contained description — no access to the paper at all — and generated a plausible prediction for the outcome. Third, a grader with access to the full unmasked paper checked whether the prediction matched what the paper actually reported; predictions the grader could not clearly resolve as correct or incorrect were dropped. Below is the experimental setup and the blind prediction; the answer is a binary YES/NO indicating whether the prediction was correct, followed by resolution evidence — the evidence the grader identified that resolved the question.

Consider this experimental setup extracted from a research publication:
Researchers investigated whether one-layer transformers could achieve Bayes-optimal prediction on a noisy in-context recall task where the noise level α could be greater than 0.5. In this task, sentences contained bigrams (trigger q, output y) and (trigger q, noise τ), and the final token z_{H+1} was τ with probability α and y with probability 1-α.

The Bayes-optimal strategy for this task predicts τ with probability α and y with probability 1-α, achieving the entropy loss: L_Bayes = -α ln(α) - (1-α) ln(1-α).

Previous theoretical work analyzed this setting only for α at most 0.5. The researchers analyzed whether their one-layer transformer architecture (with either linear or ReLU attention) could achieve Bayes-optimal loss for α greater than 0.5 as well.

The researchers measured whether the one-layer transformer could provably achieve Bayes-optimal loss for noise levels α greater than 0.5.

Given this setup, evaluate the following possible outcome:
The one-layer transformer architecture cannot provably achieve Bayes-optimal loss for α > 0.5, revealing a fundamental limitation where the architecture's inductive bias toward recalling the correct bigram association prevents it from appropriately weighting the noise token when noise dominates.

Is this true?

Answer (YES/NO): NO